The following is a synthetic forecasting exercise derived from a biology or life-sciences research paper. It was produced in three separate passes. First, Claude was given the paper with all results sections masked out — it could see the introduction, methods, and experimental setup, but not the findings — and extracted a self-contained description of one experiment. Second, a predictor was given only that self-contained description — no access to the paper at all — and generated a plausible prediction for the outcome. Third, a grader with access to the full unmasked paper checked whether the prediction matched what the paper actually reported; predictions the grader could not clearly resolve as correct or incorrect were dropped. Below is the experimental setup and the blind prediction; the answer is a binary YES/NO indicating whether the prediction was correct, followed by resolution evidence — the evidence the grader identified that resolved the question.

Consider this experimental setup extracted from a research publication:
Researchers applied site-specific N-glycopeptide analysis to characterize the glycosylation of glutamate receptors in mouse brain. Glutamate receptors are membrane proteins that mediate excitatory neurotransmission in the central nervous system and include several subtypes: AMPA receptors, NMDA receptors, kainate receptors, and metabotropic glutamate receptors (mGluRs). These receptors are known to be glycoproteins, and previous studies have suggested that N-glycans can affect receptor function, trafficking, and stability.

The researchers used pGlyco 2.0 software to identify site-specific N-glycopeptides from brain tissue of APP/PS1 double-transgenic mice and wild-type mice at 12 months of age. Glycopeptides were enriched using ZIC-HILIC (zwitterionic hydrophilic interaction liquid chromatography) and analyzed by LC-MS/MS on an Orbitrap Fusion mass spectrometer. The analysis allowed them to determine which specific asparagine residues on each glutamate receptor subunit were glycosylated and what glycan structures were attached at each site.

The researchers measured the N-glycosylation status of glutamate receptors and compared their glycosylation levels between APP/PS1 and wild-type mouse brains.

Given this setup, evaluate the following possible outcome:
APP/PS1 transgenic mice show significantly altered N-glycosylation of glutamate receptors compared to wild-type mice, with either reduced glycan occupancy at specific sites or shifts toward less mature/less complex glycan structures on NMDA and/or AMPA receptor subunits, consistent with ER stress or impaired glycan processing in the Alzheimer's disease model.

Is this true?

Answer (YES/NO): YES